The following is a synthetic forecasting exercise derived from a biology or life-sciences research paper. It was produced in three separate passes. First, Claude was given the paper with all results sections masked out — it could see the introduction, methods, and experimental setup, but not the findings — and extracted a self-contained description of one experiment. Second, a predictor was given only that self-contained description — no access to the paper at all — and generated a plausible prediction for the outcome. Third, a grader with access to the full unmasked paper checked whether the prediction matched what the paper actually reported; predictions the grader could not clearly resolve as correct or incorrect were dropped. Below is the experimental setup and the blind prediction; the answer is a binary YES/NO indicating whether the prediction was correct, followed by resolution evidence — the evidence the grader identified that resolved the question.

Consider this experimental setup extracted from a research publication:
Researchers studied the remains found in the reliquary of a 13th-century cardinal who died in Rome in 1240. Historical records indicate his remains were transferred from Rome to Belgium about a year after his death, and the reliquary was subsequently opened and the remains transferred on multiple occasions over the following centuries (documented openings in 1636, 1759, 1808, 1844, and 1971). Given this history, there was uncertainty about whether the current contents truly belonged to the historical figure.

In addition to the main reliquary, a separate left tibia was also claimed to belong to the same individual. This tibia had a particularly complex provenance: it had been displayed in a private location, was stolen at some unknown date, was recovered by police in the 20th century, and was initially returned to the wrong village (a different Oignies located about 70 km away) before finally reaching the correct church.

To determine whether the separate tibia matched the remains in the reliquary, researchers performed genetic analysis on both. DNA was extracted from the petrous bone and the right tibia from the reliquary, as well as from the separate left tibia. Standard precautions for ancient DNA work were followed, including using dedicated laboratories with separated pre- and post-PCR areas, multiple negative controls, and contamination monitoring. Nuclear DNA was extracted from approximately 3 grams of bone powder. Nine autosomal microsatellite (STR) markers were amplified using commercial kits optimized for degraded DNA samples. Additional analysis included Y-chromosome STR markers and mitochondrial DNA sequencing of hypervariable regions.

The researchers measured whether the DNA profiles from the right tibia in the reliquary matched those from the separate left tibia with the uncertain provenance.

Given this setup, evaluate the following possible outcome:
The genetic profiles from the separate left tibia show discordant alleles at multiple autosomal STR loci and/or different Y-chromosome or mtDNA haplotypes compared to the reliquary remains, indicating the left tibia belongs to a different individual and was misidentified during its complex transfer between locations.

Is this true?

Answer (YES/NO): NO